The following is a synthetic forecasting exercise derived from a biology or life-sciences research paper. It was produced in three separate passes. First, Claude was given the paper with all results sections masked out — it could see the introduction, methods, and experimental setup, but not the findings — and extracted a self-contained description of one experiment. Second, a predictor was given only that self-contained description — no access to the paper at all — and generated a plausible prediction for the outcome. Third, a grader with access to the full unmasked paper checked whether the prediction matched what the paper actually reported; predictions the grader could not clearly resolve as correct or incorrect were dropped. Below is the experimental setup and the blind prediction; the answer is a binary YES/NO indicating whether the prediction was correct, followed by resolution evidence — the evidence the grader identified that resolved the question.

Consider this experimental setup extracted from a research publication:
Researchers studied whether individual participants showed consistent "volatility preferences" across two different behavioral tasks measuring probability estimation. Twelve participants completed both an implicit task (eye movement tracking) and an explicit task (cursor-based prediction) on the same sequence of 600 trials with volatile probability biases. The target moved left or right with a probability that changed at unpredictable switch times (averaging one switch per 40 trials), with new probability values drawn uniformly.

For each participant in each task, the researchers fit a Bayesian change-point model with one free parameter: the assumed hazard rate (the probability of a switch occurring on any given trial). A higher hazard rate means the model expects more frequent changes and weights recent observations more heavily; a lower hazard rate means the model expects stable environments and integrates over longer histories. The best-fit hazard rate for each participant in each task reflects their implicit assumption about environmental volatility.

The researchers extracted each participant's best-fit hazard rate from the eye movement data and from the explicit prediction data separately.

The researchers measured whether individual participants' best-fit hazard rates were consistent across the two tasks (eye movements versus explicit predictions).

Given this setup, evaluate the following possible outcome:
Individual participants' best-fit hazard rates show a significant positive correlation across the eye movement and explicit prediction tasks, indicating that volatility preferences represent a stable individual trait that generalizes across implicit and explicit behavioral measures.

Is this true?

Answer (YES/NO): NO